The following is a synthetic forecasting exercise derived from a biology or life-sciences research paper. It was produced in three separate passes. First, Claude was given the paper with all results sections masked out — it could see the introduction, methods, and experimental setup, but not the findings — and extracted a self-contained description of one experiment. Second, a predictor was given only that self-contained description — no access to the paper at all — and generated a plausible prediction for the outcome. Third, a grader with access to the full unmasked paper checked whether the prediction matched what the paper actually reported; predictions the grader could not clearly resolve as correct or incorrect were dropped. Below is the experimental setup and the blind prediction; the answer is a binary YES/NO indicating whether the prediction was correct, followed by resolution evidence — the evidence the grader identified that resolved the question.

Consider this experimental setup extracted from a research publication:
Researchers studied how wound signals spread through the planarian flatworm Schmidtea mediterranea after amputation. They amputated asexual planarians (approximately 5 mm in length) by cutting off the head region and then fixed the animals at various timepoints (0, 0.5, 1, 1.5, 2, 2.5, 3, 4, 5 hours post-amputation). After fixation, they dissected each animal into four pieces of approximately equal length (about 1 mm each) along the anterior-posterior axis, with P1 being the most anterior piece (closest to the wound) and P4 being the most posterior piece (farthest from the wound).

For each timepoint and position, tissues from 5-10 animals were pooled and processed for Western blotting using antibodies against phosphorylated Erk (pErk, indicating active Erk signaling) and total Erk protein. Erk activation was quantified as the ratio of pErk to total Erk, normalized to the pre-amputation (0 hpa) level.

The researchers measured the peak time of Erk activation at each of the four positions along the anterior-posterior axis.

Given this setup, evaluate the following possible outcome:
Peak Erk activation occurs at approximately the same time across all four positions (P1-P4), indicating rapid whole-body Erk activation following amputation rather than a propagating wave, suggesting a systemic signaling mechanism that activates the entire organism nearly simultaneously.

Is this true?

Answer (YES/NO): NO